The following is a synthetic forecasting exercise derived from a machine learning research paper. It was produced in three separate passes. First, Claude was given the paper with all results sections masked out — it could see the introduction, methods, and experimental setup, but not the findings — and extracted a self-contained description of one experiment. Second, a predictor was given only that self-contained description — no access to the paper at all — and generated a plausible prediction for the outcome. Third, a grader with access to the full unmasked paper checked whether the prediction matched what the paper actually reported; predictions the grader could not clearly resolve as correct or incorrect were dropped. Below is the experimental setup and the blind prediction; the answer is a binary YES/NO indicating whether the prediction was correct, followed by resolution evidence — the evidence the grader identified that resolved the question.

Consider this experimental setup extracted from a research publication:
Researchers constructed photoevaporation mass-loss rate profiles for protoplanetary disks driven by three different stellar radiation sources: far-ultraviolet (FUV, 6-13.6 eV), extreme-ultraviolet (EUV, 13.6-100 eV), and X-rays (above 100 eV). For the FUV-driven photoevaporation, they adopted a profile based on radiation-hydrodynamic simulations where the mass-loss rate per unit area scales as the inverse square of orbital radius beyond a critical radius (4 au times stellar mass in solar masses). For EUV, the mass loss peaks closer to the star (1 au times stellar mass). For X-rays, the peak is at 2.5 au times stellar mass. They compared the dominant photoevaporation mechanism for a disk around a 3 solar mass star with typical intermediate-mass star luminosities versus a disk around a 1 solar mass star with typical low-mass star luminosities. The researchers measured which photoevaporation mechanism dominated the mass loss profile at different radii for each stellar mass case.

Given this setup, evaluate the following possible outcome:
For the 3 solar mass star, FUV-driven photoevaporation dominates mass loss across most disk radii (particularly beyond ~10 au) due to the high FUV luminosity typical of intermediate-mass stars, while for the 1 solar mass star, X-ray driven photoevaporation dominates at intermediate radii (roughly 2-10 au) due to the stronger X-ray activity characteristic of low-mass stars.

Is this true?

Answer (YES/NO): NO